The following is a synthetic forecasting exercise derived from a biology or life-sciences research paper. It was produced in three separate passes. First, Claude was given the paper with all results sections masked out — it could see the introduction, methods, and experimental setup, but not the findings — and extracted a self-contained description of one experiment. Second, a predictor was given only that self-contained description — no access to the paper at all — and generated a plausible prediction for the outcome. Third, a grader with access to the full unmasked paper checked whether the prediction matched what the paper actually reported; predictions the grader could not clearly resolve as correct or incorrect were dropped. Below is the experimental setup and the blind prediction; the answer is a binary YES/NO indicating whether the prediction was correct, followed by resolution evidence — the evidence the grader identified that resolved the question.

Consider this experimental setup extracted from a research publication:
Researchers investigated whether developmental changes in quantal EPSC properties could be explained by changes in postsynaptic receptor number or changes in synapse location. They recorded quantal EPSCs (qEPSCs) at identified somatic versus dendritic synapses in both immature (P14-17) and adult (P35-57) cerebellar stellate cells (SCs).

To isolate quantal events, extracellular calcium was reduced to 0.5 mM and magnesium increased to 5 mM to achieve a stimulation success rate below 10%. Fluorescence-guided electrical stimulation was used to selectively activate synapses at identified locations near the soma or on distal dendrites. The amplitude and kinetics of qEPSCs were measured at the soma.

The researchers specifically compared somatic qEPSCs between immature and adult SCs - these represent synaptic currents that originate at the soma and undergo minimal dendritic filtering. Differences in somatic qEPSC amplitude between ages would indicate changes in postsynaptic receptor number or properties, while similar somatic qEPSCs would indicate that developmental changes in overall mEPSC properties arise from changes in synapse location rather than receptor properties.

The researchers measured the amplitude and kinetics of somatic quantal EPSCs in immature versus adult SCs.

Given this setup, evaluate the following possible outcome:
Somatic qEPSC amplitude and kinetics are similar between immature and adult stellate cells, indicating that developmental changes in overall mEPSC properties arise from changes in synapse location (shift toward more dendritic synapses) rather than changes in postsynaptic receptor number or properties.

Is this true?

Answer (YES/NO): NO